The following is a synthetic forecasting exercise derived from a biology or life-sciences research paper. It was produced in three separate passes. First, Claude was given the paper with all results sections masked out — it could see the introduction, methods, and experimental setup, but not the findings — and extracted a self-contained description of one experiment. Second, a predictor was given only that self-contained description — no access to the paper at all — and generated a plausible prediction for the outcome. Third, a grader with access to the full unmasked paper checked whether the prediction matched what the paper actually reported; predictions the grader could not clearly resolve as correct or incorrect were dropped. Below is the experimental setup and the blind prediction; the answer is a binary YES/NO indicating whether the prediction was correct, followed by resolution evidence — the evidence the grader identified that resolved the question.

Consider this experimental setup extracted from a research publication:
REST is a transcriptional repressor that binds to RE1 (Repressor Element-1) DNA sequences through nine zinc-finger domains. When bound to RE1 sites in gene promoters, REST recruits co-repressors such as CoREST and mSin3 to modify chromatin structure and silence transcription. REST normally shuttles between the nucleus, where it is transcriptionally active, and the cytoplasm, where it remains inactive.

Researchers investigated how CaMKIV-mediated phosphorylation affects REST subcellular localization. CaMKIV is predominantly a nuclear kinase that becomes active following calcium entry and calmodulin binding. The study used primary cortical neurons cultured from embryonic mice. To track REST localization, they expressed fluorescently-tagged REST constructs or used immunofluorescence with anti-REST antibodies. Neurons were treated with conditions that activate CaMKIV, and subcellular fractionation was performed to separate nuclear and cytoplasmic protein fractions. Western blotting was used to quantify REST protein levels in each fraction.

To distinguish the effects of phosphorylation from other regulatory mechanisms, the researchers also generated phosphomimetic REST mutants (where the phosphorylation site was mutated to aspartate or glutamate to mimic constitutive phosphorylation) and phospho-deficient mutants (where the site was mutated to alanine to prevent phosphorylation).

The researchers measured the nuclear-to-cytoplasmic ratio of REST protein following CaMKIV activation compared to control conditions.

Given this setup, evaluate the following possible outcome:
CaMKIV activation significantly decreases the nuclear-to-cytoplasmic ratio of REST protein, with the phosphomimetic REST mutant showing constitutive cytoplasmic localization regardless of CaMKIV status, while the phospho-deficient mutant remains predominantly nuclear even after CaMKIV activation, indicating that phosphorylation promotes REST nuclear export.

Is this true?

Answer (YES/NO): NO